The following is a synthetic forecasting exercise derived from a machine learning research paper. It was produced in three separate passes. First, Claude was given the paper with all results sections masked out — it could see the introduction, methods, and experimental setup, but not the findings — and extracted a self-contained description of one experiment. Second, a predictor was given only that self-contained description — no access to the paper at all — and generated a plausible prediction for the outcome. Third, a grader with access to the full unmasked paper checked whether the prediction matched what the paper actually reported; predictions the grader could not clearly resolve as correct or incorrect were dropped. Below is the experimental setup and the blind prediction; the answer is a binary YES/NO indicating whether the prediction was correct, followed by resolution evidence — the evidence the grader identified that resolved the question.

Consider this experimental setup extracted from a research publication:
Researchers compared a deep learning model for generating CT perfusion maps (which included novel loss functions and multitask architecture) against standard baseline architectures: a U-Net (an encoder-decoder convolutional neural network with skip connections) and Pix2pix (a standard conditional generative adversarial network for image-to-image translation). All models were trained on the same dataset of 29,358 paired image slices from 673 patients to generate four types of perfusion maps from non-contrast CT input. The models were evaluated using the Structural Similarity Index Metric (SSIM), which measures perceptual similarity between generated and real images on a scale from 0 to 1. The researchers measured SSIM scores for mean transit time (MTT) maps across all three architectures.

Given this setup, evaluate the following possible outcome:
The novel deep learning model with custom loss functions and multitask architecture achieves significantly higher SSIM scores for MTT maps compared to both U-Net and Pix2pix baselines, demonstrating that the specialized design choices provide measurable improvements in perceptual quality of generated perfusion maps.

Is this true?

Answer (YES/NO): NO